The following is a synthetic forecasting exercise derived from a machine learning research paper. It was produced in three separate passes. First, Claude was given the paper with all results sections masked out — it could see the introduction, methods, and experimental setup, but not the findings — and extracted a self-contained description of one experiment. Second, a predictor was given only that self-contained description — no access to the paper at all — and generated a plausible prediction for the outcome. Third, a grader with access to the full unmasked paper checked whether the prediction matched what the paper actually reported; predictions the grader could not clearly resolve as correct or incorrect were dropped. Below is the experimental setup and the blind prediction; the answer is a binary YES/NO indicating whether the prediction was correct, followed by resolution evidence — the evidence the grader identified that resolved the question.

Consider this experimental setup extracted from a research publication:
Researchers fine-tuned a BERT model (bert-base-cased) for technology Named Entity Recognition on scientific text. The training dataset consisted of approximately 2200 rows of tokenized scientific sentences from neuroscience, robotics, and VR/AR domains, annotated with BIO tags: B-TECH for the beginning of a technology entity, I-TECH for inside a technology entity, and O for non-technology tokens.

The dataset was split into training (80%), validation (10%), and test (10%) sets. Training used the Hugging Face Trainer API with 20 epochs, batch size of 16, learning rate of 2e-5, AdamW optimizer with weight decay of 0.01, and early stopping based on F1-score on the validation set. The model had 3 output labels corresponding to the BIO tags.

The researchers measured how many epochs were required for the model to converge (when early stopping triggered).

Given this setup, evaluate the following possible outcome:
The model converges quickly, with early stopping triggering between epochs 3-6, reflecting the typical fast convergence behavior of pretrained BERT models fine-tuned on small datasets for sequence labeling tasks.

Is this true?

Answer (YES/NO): NO